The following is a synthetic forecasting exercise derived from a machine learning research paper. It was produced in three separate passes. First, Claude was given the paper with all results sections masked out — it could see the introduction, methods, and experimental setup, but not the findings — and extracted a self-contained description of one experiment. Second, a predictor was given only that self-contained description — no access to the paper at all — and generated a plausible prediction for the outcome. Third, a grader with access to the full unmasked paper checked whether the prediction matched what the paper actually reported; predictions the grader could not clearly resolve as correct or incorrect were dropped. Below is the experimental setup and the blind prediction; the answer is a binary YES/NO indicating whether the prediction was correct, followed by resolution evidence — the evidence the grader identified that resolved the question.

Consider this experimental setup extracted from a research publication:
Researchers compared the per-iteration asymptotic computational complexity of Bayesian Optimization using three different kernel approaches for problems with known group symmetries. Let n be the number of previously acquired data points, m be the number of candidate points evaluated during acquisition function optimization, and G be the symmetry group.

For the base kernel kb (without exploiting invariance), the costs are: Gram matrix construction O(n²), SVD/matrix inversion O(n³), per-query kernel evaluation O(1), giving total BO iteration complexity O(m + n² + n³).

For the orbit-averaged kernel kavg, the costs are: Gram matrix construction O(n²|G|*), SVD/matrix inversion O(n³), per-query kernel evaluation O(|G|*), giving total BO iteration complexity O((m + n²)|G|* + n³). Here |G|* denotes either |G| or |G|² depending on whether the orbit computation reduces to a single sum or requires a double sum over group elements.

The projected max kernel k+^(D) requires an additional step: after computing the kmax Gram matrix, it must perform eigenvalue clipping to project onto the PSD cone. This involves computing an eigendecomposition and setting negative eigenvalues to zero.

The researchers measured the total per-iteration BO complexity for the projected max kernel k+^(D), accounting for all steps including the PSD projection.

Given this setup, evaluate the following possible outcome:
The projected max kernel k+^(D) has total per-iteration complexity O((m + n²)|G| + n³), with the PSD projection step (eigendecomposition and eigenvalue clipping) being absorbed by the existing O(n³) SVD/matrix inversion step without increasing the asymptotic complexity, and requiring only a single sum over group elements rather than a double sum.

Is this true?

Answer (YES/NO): NO